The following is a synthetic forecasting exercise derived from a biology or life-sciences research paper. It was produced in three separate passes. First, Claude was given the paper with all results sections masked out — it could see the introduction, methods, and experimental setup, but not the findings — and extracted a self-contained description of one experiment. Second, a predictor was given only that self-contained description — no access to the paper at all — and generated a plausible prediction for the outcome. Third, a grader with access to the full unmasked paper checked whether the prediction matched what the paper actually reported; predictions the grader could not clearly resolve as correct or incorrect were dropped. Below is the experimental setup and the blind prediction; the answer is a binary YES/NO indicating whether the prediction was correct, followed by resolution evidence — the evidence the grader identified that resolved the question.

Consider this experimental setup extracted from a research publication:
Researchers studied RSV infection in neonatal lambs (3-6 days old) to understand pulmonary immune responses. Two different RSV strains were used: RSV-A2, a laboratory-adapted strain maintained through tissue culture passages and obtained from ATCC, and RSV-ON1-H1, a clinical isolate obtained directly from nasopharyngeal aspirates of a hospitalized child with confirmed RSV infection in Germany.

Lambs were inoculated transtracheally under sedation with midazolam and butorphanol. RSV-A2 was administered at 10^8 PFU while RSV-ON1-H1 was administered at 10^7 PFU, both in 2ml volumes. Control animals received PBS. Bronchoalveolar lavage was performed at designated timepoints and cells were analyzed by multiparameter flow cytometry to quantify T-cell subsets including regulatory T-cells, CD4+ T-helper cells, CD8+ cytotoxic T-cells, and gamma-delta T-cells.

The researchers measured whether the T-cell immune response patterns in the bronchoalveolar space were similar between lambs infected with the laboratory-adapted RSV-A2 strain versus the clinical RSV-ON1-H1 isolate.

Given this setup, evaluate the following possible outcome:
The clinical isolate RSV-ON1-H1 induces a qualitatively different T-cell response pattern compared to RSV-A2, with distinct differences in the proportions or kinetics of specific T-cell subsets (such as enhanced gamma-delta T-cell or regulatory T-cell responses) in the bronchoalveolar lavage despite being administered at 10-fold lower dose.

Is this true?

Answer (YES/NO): NO